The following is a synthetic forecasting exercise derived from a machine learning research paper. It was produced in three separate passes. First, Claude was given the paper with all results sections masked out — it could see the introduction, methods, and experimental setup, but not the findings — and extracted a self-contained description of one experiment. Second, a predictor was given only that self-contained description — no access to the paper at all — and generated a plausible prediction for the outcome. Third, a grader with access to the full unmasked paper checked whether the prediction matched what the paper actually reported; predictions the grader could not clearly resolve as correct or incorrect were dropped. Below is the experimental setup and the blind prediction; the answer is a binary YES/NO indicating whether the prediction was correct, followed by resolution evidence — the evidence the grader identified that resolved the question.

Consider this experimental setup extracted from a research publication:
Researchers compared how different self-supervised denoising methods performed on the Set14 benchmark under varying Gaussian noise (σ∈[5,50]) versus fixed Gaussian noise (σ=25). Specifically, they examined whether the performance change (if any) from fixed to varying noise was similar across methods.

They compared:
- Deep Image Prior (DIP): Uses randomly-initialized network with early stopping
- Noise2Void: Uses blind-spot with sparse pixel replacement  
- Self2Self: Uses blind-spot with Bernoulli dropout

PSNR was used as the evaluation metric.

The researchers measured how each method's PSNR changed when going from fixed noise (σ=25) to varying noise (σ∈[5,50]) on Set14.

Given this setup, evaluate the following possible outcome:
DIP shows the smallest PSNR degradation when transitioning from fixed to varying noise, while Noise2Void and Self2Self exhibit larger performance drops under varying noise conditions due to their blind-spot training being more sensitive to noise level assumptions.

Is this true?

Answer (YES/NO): NO